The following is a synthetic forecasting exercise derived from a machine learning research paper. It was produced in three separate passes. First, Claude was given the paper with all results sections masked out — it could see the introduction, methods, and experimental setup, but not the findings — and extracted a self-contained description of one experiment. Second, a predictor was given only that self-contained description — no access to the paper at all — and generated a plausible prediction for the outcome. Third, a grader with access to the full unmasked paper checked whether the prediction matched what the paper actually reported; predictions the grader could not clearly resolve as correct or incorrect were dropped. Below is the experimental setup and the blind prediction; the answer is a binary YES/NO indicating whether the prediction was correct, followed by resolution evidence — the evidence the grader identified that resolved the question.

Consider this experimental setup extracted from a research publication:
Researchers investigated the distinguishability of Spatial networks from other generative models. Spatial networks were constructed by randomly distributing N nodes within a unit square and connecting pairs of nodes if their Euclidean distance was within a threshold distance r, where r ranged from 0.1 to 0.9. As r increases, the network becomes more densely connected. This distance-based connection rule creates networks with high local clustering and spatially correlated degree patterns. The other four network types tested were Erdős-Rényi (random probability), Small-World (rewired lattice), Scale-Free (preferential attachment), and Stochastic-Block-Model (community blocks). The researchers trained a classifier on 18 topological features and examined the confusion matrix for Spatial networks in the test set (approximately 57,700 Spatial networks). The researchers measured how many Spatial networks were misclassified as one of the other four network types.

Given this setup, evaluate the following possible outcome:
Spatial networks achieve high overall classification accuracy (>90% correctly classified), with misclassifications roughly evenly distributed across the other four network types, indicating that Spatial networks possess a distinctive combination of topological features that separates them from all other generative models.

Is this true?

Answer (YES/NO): NO